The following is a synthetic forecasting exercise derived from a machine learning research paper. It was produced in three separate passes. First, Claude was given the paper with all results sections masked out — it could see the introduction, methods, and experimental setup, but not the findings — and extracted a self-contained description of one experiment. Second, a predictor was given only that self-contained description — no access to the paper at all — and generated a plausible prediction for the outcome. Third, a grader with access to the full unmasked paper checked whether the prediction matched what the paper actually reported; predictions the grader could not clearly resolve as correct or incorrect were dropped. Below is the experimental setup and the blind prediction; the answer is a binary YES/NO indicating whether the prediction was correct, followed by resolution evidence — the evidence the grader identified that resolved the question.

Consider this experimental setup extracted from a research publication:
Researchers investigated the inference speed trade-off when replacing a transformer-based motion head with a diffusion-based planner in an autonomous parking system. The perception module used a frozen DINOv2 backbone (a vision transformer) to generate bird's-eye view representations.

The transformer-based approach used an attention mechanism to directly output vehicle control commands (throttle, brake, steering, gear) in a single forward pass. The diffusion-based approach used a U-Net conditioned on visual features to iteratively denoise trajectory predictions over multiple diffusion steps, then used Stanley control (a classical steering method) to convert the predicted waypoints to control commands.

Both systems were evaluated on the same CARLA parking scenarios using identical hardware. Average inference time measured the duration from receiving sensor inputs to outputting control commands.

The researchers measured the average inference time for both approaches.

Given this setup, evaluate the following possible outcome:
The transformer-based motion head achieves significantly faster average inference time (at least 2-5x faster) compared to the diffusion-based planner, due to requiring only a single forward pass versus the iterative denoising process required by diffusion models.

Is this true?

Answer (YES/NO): NO